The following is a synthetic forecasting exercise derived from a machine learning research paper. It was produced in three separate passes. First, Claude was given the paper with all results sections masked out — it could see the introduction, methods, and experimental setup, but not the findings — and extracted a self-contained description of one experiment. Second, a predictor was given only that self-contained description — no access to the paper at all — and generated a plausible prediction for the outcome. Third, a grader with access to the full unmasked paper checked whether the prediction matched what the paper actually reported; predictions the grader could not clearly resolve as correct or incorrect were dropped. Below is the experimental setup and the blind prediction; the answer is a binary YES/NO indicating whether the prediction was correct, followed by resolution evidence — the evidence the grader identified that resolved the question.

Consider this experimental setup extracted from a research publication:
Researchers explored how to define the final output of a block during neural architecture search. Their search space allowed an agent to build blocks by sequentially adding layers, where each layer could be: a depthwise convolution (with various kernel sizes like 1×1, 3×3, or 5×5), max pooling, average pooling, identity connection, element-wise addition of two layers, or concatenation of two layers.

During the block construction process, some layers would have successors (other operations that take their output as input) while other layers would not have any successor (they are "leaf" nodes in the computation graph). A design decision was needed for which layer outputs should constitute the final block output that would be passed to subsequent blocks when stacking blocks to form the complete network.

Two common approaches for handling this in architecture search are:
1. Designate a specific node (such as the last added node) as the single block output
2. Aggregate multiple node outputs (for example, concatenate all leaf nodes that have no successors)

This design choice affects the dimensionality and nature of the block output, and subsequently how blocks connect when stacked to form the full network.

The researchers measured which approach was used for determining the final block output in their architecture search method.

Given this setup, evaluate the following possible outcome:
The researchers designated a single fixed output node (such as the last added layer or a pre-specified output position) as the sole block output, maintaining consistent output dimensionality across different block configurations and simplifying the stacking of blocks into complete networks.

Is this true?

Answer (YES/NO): NO